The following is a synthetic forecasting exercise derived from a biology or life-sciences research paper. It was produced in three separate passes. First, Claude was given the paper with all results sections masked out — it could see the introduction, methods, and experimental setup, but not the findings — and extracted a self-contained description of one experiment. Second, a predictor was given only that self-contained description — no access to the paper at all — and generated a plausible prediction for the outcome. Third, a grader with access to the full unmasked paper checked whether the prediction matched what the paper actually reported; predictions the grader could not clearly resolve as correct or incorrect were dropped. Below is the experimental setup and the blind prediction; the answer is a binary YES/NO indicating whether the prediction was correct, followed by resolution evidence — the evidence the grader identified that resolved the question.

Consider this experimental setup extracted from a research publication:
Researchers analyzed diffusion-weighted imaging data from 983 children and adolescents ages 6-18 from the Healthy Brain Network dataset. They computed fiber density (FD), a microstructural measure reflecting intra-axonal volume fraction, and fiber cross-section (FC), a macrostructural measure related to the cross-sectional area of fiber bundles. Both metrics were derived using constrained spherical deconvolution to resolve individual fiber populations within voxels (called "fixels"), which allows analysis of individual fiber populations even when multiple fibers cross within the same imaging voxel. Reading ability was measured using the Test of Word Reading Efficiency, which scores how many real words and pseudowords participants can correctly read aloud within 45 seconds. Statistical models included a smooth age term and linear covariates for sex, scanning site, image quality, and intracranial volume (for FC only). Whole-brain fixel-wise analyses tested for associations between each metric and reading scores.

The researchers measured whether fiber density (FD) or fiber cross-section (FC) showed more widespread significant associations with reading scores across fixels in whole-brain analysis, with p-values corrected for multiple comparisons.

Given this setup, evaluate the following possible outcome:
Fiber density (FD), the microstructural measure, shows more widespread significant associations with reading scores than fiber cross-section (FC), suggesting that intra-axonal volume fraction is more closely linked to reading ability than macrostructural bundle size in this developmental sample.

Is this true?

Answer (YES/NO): NO